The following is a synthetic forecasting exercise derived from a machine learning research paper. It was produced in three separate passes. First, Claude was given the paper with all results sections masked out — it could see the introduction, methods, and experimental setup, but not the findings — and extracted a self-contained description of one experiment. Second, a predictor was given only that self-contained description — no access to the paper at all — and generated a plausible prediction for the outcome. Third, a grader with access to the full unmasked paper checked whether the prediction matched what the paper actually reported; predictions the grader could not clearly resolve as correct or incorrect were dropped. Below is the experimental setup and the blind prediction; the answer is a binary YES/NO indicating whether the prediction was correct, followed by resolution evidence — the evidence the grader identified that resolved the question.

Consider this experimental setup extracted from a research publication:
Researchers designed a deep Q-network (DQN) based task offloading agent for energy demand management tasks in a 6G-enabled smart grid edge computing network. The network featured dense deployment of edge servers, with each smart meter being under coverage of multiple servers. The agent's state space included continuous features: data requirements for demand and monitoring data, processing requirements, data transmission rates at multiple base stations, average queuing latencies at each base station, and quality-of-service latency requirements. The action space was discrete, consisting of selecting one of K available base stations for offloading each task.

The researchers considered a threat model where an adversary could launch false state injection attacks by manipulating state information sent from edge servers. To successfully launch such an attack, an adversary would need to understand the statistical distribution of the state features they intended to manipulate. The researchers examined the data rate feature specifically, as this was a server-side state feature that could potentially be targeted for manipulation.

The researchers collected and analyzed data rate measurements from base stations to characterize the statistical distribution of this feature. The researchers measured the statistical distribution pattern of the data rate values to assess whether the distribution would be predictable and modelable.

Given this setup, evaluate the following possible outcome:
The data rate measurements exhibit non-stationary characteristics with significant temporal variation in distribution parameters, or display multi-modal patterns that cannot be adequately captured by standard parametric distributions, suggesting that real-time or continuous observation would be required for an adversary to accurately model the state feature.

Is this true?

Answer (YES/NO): NO